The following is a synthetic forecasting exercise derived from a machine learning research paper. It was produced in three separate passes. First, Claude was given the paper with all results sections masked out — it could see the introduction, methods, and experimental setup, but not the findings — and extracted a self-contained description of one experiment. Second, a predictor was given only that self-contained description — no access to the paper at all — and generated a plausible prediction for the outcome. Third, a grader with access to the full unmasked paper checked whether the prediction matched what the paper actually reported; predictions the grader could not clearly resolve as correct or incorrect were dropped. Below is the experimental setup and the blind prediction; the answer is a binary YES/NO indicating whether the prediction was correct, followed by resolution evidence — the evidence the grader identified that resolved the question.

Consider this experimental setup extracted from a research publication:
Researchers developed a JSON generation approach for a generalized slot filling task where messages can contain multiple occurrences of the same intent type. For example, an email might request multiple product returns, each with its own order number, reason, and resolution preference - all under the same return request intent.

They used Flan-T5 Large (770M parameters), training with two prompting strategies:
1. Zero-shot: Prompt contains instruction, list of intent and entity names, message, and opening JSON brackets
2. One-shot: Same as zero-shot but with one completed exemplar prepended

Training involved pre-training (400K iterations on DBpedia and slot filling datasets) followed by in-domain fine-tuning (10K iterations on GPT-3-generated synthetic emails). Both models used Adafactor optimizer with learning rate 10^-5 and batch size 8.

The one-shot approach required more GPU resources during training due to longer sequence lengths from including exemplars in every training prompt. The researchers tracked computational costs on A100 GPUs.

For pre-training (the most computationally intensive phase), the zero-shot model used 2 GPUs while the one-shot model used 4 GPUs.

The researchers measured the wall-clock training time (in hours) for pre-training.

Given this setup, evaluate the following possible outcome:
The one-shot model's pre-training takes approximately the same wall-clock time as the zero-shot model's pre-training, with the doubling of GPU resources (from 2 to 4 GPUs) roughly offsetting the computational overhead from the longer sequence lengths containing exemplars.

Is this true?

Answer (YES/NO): YES